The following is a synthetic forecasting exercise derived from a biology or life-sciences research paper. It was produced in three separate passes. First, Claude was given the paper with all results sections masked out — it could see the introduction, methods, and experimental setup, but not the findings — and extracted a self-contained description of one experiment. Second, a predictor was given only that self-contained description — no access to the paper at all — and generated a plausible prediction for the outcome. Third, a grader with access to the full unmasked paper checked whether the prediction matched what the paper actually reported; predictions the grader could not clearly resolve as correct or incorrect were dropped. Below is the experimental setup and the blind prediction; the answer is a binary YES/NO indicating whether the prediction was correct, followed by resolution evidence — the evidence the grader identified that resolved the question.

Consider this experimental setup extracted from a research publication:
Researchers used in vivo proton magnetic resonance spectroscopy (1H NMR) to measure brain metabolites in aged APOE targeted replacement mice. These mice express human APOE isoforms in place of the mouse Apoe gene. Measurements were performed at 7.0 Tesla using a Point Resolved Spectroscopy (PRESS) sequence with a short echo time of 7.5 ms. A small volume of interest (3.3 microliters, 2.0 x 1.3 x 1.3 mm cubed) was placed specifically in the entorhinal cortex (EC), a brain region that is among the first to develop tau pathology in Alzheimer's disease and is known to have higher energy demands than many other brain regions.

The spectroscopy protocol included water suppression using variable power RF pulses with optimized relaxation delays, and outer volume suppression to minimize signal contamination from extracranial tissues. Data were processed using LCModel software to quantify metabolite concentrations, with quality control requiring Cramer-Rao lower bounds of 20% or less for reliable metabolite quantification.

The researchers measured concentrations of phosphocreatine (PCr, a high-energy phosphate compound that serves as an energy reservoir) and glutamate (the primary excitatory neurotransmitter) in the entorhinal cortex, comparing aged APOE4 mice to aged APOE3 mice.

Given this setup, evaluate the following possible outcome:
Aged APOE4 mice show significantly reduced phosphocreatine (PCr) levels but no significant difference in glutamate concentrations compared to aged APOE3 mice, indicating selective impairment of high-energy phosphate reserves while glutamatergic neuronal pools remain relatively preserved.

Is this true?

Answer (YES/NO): NO